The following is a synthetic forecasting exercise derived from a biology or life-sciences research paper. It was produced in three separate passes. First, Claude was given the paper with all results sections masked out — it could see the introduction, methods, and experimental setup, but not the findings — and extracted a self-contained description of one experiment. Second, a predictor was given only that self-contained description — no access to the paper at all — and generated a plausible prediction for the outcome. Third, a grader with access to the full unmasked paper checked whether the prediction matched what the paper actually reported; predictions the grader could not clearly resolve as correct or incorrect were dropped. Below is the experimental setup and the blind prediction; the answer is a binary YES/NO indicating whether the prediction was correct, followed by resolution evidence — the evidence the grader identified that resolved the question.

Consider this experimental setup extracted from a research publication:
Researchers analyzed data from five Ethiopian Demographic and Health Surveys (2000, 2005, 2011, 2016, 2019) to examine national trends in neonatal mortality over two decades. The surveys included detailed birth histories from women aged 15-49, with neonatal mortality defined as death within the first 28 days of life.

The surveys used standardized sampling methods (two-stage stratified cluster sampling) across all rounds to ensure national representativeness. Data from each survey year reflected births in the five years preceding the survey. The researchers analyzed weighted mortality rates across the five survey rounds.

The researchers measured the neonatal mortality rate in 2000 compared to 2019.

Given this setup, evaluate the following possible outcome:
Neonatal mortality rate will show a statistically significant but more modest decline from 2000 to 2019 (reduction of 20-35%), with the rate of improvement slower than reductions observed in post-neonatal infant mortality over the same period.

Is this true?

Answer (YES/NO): NO